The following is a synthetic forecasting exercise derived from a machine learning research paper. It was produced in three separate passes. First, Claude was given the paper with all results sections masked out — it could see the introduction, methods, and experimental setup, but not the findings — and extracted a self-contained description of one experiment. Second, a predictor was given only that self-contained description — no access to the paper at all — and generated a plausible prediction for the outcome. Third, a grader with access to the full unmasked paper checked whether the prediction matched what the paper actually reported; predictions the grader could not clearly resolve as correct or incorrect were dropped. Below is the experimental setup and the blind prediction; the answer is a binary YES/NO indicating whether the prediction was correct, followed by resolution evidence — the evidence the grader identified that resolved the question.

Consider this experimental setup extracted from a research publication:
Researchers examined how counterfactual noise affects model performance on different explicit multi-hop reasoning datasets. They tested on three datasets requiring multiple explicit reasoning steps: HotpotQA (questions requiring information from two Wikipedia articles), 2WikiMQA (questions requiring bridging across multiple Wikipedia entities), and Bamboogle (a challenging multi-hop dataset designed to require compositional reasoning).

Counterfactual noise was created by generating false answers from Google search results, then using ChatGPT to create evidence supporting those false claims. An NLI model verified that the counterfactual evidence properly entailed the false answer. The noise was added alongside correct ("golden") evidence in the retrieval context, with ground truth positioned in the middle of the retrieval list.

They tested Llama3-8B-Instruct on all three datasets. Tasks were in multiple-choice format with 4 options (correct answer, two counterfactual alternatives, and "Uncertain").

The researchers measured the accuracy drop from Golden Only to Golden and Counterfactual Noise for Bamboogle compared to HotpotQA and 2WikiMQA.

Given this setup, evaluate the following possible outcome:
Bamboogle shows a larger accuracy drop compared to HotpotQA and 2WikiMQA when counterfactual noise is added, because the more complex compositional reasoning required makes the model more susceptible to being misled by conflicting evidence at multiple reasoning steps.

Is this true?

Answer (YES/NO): NO